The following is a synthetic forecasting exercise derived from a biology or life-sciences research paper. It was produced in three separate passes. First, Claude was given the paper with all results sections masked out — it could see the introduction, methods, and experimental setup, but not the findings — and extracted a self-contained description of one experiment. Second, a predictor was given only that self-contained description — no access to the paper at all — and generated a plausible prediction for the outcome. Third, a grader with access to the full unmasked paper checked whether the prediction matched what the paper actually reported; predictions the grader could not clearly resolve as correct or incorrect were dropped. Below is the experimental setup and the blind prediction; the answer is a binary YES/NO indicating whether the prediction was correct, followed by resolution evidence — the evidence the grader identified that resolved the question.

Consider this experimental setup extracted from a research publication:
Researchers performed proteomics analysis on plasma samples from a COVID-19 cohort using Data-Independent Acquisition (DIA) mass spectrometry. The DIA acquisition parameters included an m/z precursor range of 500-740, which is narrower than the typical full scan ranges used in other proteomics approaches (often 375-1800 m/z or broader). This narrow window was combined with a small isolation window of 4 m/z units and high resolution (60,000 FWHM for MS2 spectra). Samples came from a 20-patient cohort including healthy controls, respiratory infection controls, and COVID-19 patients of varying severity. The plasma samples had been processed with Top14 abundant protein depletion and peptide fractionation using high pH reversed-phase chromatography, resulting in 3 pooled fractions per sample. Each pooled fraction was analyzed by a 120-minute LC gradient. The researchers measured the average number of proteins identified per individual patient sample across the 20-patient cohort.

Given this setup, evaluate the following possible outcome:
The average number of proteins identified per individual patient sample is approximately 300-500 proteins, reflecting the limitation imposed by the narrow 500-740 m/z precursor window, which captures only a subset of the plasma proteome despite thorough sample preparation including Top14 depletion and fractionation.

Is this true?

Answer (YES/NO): NO